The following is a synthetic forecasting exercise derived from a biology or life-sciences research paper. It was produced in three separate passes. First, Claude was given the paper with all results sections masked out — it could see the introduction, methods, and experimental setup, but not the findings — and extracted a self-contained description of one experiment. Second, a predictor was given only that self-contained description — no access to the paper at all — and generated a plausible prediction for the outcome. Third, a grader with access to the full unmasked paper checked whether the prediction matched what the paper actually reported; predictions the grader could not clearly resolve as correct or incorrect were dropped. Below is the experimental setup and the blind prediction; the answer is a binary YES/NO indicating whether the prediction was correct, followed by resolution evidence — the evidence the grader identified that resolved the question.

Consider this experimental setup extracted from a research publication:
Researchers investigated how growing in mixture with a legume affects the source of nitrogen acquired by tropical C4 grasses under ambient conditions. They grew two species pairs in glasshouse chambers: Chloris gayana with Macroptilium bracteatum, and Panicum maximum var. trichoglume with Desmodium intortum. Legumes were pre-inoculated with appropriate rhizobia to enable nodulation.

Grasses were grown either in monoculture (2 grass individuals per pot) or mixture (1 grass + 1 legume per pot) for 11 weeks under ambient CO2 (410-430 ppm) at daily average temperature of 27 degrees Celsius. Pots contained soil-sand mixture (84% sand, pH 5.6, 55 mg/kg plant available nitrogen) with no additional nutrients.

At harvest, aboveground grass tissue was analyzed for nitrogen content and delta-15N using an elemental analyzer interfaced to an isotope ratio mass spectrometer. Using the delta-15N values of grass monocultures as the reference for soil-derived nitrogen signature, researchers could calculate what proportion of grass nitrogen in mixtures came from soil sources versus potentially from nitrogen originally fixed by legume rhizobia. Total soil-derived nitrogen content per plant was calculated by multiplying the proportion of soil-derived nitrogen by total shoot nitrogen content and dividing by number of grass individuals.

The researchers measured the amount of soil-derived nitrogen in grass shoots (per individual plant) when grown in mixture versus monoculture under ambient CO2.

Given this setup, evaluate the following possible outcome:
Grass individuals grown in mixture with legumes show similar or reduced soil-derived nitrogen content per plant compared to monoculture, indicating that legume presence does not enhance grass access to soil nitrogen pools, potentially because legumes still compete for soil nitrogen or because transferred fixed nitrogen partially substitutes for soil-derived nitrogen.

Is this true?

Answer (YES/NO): NO